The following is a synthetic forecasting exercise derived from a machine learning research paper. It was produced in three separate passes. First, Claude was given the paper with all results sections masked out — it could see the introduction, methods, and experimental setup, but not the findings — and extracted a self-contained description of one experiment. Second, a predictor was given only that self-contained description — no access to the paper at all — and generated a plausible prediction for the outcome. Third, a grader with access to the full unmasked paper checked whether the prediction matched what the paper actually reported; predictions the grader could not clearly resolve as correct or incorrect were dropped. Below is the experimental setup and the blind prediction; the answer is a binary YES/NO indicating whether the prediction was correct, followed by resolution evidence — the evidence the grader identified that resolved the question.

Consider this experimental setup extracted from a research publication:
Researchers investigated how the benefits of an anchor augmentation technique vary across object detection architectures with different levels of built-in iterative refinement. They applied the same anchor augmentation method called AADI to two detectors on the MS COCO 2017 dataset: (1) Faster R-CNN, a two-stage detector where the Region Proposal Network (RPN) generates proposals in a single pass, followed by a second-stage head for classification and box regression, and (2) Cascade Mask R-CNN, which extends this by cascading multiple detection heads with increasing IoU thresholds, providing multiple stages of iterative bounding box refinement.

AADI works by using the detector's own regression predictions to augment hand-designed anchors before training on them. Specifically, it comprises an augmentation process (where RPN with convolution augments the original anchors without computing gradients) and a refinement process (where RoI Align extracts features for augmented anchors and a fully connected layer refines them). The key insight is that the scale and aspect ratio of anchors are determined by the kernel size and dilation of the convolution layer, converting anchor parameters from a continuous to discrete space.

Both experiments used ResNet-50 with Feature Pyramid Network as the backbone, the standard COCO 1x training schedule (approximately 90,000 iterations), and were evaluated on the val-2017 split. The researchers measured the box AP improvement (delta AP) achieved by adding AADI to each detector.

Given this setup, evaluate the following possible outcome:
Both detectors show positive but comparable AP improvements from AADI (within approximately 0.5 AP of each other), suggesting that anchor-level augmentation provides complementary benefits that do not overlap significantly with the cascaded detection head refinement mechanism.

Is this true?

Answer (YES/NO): NO